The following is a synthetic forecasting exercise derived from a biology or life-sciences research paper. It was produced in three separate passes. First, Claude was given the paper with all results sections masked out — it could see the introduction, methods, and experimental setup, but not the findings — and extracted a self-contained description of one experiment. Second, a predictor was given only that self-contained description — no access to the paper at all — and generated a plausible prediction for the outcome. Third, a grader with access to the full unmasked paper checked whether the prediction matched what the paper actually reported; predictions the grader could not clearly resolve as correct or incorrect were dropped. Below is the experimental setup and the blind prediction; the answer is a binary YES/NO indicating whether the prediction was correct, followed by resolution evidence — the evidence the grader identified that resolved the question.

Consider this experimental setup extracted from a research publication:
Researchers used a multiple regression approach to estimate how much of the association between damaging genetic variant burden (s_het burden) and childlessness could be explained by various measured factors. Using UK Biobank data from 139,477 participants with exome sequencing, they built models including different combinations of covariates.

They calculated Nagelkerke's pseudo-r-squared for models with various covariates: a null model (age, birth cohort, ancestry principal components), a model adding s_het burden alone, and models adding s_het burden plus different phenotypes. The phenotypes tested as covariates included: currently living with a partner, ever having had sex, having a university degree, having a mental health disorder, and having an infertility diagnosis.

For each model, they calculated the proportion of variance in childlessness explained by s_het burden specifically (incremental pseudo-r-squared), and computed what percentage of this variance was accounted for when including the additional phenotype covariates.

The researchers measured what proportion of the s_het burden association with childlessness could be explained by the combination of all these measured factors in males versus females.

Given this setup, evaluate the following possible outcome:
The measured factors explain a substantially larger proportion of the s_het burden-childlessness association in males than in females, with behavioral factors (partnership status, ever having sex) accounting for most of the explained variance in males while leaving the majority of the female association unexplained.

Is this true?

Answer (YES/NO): YES